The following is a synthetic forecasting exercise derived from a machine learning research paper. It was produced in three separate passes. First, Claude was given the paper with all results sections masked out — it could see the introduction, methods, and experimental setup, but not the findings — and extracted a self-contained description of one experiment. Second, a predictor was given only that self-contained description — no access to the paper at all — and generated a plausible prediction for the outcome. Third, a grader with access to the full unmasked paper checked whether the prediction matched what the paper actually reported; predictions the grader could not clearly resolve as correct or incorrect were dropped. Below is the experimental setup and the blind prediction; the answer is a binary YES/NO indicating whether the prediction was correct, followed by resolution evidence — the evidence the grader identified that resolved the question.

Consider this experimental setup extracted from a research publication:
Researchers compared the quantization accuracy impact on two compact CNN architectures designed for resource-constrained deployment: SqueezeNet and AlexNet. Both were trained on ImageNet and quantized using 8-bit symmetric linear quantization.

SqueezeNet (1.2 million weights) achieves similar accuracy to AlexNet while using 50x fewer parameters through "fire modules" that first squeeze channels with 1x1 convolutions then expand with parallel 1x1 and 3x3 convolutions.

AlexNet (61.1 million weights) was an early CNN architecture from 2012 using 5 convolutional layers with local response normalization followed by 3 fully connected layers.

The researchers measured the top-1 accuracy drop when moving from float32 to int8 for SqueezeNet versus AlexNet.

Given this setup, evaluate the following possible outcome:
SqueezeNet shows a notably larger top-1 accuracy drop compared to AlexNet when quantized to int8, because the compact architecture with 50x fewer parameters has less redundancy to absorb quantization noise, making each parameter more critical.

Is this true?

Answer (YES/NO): NO